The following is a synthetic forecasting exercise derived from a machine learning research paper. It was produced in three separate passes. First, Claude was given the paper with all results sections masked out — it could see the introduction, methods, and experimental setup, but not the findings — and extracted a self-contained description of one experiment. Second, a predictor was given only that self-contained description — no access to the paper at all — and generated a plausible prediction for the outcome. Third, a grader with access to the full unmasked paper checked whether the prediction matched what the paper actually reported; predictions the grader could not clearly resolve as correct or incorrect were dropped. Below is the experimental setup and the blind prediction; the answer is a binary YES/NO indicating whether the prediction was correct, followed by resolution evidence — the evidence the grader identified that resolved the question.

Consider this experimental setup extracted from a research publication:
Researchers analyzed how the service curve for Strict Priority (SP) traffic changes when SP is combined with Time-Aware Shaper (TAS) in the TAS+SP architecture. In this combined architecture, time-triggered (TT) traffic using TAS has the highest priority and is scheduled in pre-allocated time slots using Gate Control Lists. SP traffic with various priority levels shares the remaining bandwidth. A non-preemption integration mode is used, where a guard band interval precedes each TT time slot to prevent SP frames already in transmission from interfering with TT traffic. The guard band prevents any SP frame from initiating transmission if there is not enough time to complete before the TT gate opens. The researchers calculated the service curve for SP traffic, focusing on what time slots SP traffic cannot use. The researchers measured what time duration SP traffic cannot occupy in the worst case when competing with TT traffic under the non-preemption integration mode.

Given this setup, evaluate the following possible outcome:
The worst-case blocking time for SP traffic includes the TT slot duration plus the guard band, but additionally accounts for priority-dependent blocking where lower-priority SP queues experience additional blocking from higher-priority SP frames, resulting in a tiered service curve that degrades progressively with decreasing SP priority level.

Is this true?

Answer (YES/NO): YES